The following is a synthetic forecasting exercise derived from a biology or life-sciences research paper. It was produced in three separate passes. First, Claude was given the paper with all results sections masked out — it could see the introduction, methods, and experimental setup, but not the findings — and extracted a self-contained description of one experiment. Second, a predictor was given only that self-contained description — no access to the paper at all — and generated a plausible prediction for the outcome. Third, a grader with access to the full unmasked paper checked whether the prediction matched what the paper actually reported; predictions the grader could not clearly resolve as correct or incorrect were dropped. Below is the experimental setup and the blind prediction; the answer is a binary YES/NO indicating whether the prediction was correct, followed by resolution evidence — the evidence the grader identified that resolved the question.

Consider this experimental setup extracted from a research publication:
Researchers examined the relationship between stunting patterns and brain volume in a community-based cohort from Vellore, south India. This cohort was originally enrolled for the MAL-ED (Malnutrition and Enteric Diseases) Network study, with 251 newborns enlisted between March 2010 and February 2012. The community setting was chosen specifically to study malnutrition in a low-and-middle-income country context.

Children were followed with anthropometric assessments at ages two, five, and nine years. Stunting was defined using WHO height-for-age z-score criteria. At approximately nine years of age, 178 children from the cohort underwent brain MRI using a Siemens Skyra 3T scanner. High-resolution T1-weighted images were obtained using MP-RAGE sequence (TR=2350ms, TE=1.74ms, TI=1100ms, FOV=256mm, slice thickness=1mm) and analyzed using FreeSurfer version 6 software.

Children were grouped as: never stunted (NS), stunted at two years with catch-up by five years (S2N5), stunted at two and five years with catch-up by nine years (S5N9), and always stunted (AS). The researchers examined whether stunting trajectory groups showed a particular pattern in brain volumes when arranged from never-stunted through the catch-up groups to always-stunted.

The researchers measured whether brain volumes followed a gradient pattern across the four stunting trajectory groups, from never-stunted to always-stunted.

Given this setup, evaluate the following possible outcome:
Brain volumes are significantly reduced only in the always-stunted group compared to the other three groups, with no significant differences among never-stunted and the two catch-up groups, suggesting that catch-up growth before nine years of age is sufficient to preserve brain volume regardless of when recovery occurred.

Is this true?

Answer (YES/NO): NO